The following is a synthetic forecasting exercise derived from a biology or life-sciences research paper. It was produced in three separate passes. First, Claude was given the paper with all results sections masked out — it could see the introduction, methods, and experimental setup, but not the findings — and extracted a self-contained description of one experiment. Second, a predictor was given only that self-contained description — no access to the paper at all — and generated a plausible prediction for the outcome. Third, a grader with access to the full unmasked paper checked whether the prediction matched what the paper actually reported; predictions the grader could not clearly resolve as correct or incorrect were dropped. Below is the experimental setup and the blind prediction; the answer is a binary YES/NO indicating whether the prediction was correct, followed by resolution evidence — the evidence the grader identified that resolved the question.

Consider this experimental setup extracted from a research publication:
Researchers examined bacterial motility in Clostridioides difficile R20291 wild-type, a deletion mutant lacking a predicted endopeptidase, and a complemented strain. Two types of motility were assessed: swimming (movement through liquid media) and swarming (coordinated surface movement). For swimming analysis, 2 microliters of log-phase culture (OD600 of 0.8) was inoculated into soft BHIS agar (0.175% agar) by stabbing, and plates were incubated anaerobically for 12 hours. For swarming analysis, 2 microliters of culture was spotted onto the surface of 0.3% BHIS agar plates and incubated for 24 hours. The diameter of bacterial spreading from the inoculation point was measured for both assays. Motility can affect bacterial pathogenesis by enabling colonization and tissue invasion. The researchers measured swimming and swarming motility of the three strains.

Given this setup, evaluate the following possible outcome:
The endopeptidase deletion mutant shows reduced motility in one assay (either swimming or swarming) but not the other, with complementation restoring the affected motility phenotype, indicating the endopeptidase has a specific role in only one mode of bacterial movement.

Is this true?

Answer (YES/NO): NO